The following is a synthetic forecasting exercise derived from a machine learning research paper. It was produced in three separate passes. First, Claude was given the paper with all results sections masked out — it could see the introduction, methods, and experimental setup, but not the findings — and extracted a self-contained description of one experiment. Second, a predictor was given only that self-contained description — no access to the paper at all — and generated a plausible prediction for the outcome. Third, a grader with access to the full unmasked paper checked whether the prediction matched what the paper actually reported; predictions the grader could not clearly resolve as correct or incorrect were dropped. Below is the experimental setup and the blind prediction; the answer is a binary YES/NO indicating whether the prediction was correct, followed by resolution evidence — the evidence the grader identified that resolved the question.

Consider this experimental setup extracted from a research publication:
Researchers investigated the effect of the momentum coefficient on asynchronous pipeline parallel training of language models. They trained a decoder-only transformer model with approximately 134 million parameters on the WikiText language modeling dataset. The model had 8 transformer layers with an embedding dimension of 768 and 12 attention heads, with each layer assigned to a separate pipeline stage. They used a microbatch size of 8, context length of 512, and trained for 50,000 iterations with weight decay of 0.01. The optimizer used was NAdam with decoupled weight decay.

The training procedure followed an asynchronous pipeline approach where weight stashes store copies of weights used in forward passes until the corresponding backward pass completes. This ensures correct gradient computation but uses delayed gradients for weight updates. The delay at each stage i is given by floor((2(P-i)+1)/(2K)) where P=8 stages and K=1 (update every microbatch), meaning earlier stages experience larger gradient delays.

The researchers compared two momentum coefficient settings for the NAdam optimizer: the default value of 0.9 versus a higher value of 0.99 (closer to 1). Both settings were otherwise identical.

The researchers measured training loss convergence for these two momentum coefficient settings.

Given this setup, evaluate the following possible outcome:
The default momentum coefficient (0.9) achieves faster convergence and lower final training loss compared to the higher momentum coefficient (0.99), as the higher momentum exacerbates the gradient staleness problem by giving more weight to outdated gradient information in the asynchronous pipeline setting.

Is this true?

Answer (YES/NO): NO